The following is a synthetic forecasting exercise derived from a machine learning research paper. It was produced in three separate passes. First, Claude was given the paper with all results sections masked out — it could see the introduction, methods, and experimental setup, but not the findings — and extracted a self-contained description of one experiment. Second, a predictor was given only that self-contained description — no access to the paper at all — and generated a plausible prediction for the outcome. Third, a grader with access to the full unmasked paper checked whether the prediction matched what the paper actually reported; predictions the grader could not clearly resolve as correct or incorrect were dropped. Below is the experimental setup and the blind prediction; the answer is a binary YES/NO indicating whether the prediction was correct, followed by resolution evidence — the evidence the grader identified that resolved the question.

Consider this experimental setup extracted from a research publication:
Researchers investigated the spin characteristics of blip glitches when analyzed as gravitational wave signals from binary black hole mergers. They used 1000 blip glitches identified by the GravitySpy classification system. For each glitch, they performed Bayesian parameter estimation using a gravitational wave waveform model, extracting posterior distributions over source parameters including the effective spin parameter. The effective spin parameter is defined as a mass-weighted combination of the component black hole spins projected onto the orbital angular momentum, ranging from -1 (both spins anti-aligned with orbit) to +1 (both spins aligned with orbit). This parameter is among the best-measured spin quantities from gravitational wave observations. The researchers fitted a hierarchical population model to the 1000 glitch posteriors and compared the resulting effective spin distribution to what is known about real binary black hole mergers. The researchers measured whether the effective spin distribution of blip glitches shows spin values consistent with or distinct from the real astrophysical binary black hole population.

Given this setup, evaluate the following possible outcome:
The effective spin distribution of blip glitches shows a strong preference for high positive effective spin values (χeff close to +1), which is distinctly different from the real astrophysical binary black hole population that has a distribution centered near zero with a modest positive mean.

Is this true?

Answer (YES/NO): NO